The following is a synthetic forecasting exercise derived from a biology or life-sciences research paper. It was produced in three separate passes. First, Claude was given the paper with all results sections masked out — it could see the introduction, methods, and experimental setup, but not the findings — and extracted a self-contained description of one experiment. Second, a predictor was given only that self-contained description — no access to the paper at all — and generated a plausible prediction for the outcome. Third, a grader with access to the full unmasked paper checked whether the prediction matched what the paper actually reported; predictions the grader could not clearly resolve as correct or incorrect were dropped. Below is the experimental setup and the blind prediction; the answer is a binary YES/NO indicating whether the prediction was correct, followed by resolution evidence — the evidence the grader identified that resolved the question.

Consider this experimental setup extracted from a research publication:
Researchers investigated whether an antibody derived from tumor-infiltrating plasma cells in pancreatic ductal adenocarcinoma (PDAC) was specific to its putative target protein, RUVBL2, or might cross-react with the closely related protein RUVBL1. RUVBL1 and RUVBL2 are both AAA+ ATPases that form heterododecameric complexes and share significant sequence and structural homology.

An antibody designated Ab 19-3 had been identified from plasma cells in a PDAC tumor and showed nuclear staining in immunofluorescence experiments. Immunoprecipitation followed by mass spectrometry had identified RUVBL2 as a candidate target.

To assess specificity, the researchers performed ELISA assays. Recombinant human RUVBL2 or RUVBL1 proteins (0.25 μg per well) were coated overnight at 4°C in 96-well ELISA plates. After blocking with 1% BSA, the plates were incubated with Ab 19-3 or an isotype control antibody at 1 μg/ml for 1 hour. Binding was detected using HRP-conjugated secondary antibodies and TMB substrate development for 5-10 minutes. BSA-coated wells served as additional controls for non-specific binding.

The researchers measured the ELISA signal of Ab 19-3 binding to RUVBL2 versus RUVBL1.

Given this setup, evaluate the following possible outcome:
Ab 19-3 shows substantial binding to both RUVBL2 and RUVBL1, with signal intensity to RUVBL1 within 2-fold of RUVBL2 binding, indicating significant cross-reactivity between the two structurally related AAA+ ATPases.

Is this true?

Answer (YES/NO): NO